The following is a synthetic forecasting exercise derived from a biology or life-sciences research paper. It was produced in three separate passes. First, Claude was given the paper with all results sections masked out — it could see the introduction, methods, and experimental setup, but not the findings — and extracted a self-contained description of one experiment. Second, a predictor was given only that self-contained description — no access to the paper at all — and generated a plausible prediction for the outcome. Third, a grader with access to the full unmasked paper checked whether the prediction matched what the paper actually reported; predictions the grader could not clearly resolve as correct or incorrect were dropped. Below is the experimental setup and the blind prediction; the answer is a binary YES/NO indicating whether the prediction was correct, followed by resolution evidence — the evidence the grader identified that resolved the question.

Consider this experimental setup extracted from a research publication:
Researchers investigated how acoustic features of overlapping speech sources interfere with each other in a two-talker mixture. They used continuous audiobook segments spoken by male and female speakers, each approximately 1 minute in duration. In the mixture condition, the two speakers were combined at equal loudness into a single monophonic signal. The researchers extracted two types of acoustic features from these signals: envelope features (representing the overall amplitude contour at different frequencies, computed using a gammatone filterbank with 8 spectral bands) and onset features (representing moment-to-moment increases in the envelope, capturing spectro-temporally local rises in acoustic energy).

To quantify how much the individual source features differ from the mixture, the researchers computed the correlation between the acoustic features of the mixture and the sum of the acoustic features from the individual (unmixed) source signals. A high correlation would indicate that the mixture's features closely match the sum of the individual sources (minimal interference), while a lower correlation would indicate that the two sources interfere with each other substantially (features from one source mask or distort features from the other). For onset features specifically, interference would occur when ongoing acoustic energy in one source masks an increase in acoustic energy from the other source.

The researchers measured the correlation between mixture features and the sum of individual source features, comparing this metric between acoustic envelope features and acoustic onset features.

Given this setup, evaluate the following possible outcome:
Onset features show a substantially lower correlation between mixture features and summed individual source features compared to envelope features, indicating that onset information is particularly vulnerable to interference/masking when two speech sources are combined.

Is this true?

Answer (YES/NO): YES